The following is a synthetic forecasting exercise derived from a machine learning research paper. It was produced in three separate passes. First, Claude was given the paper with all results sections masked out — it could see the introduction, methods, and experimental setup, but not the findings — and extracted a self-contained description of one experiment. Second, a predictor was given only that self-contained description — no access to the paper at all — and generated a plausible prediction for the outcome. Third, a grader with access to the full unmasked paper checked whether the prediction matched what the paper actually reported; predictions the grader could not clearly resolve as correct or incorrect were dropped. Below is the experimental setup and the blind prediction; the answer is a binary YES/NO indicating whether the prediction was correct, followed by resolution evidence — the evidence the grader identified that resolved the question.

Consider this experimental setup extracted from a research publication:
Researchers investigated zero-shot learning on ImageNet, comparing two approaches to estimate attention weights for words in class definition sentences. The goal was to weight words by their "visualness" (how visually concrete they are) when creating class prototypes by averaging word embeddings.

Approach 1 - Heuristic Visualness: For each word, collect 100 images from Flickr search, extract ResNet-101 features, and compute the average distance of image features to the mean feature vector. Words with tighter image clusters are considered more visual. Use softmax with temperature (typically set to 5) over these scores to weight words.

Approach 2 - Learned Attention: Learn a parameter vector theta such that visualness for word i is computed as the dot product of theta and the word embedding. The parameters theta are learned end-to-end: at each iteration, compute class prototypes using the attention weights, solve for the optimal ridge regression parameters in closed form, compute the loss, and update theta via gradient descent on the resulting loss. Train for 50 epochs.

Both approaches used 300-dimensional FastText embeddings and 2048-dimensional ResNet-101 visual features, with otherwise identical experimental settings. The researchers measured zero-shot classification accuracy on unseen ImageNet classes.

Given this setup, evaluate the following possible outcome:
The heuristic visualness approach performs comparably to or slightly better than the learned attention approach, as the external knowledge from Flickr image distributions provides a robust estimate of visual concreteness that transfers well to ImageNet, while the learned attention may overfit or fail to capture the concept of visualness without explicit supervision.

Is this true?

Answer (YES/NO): YES